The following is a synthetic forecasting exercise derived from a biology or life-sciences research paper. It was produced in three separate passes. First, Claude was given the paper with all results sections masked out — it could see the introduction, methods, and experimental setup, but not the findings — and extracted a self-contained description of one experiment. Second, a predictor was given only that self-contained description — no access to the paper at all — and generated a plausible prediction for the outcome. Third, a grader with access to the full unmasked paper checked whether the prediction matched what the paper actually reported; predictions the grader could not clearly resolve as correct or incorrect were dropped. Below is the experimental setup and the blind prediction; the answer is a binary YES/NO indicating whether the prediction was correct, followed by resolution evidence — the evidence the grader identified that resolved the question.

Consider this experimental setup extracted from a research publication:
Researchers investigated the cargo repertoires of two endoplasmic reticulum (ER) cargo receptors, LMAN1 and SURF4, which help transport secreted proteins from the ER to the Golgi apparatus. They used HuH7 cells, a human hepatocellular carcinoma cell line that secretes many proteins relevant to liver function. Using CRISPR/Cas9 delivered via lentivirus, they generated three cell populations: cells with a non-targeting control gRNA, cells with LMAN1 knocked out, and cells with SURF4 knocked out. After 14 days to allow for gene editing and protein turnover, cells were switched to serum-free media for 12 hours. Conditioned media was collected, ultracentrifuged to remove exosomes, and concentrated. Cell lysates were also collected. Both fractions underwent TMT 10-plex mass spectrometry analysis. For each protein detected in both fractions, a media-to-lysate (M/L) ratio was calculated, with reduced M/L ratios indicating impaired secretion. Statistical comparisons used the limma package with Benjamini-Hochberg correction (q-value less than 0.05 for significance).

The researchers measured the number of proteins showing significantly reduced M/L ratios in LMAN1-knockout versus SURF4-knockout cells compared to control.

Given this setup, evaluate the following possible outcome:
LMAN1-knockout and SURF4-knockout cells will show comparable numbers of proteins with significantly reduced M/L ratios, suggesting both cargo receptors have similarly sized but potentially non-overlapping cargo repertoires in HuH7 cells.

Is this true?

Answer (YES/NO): NO